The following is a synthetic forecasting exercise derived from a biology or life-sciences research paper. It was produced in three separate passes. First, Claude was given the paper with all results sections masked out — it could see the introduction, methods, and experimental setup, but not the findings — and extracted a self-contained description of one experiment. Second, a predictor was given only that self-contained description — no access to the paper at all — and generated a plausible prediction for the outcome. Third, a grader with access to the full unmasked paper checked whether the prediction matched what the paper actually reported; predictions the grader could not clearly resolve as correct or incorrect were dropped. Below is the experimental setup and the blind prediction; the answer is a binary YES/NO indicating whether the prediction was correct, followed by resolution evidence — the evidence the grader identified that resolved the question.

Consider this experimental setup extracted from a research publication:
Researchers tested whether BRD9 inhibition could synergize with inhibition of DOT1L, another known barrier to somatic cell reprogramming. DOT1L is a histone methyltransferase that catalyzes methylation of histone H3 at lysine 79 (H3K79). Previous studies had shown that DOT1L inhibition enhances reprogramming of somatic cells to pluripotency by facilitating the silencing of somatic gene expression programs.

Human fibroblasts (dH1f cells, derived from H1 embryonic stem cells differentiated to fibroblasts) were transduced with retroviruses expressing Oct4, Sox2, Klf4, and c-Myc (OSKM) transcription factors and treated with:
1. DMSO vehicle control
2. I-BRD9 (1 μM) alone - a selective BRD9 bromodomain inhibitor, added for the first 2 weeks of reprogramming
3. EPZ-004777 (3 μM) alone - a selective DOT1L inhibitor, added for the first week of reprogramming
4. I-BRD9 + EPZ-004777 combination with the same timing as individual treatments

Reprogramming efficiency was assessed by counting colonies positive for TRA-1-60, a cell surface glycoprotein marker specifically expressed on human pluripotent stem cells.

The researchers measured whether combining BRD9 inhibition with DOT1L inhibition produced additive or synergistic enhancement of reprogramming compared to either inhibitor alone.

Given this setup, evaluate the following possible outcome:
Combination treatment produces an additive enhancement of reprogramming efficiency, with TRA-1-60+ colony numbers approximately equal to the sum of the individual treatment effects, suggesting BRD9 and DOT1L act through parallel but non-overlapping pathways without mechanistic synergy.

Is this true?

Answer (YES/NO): YES